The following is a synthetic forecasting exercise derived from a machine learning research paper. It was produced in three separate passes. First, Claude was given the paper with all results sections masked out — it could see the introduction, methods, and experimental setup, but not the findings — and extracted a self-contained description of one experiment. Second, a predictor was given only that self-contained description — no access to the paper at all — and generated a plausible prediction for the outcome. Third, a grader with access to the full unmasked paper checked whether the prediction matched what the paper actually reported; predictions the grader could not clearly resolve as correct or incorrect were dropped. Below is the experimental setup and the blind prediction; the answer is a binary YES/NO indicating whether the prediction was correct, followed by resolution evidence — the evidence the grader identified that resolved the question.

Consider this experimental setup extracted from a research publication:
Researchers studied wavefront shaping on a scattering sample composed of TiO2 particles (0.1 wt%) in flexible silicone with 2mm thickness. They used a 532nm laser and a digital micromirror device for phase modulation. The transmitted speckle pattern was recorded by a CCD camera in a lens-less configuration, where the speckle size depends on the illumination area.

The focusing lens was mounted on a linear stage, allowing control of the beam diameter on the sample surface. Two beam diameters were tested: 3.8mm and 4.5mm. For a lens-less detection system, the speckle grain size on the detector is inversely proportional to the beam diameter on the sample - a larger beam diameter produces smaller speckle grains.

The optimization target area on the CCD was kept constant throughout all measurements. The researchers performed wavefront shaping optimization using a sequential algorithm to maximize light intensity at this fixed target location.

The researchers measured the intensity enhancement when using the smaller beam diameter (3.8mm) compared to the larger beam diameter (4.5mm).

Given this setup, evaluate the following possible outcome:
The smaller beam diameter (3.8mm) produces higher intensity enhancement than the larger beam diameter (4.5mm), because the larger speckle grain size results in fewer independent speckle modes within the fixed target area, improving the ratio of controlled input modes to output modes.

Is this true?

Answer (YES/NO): YES